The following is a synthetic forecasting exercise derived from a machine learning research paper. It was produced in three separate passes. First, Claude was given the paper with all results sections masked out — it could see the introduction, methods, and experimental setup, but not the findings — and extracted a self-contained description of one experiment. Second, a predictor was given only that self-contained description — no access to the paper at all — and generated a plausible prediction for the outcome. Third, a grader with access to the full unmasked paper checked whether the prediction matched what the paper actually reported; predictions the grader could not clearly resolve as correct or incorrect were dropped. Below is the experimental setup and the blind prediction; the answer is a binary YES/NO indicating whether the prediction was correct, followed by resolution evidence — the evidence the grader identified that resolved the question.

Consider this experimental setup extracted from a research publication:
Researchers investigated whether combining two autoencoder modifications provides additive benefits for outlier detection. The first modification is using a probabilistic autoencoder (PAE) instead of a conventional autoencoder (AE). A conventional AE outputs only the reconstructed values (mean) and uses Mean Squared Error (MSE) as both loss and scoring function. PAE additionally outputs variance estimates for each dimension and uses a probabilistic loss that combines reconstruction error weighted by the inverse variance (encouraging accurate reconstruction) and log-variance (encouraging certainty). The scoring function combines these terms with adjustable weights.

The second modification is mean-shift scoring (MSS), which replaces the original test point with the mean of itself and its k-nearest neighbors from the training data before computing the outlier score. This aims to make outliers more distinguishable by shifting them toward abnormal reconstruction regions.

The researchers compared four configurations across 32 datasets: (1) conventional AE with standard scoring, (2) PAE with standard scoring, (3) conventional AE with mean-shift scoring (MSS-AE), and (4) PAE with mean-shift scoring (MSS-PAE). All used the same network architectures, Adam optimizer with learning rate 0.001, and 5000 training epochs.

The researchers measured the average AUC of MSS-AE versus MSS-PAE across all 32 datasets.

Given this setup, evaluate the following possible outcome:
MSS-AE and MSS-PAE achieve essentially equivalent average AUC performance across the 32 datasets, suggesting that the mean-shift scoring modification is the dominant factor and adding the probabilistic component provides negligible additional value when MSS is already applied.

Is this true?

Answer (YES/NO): NO